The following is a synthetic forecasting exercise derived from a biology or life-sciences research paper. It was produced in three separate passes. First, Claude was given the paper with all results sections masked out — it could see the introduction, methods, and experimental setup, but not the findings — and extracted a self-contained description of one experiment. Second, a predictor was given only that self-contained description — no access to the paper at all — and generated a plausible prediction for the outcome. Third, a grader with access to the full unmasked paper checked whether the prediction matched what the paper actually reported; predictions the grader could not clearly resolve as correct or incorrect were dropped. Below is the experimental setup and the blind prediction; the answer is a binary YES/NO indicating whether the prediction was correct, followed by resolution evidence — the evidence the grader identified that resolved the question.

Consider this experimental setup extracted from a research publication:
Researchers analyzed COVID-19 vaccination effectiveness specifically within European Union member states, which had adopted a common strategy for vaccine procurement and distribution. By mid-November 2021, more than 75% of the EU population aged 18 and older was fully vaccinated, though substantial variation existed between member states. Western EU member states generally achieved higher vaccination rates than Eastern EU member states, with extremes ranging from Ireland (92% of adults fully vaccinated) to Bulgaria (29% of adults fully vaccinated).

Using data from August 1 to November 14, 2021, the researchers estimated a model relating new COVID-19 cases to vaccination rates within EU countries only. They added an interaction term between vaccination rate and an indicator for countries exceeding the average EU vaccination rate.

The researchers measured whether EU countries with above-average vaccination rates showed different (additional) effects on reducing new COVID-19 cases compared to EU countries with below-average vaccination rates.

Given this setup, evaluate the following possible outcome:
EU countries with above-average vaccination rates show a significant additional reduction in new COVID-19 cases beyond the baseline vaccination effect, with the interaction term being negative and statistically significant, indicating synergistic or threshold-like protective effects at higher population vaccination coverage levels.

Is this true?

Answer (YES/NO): YES